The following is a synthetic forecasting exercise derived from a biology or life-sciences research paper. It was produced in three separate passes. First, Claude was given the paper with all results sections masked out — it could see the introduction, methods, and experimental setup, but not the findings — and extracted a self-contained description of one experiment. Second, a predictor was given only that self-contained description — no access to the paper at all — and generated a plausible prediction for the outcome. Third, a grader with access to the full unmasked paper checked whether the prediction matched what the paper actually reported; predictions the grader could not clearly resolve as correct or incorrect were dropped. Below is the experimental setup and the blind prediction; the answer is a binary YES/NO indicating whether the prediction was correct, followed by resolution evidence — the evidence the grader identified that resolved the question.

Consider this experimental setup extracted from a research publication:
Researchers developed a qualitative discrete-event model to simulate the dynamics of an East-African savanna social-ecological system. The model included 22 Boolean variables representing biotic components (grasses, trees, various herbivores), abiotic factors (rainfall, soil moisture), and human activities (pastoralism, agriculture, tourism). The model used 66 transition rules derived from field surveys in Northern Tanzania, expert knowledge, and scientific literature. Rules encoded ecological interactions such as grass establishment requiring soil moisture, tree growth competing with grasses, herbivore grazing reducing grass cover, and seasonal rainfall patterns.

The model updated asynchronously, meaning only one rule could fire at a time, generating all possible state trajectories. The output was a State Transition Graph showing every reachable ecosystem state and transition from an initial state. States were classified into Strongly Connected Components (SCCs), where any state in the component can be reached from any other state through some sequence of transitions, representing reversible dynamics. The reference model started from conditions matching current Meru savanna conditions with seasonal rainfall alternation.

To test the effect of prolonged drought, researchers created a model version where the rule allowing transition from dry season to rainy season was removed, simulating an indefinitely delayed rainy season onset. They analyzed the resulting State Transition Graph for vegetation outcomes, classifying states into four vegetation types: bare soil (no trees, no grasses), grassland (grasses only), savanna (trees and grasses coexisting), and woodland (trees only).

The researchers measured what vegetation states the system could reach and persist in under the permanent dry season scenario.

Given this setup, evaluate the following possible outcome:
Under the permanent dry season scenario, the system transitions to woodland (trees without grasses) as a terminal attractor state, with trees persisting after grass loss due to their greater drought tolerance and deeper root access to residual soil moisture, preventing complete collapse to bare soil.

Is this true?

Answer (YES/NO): NO